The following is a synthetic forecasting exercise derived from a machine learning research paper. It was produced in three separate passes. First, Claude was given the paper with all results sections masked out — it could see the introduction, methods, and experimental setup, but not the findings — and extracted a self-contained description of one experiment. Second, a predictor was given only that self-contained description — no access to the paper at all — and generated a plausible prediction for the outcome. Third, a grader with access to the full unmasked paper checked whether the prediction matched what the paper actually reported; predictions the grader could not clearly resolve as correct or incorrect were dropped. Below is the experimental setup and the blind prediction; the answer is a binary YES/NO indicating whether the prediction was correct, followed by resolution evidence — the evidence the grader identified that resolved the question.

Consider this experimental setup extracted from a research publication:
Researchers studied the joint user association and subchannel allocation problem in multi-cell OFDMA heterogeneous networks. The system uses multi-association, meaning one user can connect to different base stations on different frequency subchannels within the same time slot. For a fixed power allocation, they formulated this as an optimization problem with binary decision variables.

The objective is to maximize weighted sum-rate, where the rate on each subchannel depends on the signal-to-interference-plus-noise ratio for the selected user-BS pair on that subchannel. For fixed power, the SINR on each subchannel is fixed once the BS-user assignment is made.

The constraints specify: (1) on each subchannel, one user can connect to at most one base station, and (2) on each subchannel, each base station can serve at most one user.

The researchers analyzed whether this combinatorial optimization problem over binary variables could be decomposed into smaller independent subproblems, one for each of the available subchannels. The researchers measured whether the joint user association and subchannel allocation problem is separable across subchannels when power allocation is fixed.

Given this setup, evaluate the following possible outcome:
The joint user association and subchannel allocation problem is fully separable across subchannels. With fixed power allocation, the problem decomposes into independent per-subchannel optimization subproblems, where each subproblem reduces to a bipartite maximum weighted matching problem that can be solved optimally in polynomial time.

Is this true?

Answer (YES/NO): YES